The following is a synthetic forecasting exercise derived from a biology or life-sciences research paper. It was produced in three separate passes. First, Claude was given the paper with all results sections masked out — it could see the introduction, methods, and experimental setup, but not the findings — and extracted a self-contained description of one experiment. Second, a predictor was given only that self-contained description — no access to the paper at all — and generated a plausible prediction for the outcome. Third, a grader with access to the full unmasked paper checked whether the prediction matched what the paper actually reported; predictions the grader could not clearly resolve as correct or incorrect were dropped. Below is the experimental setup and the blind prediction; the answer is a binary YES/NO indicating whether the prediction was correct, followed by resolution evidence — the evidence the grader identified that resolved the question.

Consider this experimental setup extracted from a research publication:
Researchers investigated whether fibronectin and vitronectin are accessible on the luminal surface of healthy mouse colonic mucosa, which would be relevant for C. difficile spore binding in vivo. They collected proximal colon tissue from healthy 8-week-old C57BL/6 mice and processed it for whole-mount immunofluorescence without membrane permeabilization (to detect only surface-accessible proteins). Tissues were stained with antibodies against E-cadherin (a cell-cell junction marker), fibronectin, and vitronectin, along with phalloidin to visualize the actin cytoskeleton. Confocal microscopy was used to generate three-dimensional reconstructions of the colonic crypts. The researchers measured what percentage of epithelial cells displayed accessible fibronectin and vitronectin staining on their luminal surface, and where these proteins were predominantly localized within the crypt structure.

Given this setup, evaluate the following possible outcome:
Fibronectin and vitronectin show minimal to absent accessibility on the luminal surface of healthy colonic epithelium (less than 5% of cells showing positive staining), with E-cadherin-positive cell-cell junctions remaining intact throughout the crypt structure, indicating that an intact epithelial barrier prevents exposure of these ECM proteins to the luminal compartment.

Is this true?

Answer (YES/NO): NO